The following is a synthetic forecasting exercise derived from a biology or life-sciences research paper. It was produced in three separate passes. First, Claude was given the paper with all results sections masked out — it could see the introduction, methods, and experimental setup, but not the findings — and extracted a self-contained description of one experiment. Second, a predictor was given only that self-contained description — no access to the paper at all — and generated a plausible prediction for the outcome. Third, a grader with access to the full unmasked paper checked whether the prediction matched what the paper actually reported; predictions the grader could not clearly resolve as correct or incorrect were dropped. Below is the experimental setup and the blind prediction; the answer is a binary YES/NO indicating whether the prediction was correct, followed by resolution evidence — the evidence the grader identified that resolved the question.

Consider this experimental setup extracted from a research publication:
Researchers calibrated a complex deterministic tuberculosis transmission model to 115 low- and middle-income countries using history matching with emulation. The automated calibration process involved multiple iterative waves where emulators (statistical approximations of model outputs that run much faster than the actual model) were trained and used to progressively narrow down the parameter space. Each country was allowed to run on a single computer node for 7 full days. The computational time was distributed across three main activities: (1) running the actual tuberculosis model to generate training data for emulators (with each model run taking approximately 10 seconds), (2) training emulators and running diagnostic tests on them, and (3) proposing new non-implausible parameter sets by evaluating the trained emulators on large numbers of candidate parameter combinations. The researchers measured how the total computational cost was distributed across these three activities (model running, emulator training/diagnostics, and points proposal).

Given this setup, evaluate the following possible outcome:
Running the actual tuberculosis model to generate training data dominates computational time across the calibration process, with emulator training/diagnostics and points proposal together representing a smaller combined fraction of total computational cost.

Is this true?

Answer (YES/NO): NO